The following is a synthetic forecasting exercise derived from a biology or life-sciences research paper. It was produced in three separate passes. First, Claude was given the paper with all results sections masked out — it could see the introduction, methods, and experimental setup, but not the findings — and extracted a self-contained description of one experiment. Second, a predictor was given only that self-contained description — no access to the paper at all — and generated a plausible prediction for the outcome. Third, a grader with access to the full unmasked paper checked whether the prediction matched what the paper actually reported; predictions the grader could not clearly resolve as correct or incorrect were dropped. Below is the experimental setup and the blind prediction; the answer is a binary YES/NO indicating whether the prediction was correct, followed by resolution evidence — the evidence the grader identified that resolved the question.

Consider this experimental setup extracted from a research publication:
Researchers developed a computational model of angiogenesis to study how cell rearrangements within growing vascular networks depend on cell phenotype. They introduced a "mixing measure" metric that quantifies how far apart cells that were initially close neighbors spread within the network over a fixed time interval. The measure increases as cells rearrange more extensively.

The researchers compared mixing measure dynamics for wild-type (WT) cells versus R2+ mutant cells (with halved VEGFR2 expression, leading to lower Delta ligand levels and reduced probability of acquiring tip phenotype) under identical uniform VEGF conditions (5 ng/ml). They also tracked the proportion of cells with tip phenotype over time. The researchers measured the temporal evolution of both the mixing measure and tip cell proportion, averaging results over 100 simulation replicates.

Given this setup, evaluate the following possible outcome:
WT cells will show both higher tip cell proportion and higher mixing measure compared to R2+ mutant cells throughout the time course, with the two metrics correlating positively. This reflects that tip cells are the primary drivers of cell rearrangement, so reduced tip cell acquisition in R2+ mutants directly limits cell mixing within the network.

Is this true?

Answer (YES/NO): NO